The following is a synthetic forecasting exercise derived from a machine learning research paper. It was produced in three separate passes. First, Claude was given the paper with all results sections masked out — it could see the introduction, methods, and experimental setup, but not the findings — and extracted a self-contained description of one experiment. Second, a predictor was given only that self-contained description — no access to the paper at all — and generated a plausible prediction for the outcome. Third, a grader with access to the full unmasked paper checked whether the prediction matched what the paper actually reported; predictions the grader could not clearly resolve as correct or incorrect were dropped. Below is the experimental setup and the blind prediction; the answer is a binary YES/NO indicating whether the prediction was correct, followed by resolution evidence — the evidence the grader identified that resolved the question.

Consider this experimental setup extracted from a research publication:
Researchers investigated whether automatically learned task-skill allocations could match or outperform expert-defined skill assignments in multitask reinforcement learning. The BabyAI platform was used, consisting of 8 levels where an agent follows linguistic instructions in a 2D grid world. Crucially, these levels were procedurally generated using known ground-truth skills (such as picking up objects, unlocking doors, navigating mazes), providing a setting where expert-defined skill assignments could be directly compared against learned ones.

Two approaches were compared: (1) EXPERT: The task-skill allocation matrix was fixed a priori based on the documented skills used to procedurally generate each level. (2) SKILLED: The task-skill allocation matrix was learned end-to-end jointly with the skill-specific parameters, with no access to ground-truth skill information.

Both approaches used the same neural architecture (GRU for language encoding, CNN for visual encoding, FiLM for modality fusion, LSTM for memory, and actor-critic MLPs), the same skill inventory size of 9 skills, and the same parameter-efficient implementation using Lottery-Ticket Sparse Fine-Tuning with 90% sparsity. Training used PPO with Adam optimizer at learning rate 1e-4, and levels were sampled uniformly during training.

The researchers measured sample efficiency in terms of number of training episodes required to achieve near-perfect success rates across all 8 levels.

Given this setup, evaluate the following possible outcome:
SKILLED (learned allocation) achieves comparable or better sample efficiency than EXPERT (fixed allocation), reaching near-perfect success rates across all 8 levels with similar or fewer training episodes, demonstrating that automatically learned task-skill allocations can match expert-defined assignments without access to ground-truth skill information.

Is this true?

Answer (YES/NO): YES